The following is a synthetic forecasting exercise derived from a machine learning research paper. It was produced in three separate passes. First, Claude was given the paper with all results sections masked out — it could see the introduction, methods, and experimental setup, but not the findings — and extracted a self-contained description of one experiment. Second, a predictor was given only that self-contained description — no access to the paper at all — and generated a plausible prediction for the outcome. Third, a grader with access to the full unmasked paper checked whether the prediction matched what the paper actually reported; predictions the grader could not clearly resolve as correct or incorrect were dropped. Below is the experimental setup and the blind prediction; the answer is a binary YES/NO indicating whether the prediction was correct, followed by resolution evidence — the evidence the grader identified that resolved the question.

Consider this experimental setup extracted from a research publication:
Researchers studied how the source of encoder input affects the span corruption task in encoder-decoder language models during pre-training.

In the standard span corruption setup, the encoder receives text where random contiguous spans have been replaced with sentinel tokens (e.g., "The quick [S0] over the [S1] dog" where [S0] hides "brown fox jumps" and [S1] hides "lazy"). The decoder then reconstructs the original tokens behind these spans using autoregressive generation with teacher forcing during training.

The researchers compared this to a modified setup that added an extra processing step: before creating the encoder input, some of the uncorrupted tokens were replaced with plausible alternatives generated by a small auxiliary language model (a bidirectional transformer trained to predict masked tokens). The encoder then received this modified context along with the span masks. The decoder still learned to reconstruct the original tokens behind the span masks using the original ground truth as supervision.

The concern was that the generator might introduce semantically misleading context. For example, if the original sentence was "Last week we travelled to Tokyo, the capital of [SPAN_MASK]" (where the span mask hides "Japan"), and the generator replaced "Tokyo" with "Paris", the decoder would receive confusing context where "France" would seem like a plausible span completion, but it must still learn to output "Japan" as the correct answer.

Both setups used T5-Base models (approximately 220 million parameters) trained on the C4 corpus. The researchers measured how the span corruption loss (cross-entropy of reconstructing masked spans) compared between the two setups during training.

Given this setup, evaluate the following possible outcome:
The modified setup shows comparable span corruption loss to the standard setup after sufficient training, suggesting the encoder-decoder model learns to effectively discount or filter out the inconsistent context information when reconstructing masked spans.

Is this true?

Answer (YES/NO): NO